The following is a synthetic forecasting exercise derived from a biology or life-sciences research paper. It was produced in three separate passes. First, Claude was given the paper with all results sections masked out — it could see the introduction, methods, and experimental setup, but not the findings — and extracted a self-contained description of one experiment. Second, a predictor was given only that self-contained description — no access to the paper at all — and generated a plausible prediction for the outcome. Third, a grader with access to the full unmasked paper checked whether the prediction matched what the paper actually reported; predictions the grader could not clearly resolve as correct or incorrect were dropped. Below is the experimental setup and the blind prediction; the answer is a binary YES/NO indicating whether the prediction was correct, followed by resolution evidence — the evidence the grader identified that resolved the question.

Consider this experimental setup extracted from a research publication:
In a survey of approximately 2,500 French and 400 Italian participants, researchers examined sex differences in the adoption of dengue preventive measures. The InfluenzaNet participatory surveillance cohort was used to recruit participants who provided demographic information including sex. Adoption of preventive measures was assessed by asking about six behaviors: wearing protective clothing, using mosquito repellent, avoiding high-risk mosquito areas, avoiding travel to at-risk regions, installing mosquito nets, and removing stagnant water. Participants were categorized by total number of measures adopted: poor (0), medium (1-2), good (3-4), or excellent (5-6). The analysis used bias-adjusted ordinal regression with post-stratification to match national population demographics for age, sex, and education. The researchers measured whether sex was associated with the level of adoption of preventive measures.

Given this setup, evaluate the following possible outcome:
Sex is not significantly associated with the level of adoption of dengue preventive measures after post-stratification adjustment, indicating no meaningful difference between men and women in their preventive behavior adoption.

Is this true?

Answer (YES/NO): NO